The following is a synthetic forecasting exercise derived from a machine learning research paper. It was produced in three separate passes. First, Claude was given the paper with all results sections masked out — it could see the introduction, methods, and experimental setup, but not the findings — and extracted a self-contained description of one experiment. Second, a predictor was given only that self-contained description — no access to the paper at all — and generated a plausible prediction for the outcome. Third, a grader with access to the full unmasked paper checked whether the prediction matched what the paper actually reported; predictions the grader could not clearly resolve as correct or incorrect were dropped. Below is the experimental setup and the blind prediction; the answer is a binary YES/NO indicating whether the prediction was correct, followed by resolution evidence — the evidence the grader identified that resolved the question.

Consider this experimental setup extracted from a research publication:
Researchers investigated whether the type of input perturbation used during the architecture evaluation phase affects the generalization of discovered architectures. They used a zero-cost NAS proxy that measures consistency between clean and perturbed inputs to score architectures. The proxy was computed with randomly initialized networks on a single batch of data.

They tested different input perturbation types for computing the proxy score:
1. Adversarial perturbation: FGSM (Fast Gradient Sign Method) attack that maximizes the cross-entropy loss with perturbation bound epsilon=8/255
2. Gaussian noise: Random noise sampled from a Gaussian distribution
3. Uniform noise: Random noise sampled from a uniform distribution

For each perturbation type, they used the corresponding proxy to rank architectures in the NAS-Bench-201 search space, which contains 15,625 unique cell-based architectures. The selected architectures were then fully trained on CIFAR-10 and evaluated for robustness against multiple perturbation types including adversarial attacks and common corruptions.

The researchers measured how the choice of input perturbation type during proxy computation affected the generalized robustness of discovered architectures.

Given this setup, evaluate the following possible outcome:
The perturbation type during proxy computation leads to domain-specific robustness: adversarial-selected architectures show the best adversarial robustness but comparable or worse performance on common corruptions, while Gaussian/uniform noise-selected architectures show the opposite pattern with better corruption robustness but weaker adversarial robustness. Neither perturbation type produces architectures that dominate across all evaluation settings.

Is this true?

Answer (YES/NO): NO